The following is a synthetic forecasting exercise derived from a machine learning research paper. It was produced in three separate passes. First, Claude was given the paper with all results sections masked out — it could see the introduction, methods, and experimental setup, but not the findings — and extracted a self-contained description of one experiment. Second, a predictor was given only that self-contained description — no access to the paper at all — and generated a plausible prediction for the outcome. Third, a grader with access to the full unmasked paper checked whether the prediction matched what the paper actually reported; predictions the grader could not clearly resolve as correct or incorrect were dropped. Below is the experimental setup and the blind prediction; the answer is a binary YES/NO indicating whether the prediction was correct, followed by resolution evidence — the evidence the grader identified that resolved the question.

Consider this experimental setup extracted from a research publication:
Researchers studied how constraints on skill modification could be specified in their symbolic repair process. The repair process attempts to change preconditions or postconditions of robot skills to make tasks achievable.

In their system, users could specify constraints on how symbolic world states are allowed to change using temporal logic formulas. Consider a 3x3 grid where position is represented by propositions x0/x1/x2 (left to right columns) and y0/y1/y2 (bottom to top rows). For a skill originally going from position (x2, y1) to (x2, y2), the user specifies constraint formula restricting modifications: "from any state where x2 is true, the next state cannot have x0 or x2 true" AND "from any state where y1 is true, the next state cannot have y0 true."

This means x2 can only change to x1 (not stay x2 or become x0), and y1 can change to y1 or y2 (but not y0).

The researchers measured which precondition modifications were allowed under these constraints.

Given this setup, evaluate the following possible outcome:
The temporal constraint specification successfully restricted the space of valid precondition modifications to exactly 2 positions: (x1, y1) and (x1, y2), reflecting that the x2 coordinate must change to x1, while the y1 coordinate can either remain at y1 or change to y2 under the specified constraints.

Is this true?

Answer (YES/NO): YES